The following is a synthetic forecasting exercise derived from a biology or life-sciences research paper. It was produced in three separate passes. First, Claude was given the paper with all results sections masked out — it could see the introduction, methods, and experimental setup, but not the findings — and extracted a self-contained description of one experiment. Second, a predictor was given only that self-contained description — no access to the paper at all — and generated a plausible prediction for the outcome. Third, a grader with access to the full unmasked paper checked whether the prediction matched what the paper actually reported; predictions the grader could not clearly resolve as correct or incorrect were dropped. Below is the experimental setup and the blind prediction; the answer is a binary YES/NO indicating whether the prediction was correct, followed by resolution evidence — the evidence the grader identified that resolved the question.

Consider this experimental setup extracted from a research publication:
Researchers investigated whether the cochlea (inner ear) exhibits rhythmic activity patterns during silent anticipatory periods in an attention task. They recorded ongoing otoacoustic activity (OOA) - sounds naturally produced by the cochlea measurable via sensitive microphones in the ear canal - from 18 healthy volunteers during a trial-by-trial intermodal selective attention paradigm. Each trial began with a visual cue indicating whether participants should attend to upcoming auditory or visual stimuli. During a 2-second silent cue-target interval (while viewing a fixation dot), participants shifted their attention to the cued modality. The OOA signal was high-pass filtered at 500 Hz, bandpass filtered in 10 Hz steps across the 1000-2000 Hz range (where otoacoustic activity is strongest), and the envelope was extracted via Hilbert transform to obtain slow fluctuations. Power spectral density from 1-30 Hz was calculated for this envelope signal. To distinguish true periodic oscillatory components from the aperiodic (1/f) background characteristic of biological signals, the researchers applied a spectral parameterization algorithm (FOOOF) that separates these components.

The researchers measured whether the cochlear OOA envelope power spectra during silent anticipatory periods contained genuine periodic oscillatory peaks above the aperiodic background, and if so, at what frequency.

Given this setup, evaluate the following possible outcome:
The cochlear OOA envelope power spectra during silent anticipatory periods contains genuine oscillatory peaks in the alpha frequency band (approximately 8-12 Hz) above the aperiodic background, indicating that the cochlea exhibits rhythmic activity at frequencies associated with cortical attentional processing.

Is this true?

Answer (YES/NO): NO